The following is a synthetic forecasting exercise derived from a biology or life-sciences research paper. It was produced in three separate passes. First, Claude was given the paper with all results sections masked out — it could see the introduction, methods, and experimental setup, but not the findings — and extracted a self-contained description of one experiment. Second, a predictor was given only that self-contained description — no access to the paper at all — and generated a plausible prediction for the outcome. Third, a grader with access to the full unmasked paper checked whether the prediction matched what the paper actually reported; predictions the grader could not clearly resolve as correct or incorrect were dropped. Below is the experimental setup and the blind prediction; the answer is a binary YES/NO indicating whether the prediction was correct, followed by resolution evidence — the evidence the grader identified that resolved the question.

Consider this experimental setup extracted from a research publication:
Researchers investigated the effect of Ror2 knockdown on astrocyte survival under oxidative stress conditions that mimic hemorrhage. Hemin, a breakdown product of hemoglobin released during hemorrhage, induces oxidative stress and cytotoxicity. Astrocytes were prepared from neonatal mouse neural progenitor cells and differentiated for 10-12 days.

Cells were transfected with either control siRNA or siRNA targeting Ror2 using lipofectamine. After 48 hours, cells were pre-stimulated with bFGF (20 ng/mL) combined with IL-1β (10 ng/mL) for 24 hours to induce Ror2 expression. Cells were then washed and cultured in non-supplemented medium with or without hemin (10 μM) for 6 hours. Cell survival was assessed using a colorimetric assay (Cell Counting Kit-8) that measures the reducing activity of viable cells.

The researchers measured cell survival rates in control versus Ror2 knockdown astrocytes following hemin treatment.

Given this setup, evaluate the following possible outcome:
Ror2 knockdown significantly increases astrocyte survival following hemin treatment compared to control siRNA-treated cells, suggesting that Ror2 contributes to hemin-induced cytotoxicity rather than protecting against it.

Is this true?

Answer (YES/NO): NO